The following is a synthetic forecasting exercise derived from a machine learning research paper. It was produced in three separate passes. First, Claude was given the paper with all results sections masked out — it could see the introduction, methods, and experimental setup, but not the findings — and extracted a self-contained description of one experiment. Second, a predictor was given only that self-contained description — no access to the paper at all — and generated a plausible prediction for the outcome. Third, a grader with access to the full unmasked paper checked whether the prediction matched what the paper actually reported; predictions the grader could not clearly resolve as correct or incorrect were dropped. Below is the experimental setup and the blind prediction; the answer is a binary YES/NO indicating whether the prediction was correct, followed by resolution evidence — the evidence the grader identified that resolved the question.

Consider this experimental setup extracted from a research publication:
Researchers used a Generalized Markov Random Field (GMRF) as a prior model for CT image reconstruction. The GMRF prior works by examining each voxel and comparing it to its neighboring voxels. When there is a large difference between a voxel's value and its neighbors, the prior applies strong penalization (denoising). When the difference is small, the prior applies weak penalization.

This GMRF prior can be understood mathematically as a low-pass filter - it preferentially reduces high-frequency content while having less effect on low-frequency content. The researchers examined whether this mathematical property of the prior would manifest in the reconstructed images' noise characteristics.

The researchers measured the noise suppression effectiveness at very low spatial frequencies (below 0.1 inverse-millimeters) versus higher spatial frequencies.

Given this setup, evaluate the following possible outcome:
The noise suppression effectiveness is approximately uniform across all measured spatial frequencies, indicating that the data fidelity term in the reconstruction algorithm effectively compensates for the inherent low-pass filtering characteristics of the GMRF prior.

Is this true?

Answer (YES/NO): NO